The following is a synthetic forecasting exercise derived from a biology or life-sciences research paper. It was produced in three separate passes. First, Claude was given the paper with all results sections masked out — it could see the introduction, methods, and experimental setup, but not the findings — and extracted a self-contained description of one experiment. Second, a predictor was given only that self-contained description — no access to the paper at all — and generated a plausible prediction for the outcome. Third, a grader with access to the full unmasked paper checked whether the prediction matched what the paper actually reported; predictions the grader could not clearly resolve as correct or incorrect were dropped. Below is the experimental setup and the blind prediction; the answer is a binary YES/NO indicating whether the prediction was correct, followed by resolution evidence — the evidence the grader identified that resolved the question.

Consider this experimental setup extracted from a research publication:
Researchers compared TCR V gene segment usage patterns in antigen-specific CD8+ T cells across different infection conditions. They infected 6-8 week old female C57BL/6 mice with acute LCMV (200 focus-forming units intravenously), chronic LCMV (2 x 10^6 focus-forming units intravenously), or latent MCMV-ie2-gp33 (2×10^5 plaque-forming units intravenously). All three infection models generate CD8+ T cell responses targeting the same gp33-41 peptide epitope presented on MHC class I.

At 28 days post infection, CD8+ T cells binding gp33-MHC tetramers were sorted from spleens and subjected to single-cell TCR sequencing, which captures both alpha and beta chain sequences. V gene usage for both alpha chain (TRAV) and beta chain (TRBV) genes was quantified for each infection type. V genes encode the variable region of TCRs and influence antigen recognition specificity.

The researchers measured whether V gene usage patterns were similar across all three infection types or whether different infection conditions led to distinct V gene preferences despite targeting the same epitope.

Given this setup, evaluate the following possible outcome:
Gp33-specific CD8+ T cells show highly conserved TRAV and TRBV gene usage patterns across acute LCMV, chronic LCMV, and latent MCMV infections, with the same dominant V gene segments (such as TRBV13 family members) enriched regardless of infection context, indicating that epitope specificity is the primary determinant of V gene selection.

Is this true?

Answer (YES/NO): YES